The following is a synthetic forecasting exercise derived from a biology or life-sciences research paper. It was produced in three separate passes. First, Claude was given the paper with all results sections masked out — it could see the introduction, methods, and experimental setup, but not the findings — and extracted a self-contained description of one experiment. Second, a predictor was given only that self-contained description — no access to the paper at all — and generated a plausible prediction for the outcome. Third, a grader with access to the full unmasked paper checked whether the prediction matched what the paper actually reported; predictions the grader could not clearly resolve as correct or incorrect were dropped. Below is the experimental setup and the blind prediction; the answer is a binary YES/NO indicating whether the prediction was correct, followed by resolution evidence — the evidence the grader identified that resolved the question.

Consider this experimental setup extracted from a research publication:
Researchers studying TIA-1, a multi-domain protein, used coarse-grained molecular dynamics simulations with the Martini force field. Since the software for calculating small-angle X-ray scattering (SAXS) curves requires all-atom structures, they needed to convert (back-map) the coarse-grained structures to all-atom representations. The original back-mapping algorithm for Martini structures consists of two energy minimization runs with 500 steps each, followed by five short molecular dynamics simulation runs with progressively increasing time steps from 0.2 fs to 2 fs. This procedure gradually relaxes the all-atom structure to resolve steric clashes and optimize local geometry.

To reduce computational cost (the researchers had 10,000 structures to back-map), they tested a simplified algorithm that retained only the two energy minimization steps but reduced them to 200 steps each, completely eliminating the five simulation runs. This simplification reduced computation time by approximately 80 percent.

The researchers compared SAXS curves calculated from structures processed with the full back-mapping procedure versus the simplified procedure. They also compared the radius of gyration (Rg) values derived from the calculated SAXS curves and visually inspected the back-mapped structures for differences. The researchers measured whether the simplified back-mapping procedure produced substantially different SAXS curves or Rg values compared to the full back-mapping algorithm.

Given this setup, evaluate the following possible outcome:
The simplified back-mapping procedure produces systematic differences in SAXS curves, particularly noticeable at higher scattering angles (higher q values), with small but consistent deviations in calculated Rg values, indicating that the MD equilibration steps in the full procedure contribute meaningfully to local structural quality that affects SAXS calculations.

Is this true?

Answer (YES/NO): NO